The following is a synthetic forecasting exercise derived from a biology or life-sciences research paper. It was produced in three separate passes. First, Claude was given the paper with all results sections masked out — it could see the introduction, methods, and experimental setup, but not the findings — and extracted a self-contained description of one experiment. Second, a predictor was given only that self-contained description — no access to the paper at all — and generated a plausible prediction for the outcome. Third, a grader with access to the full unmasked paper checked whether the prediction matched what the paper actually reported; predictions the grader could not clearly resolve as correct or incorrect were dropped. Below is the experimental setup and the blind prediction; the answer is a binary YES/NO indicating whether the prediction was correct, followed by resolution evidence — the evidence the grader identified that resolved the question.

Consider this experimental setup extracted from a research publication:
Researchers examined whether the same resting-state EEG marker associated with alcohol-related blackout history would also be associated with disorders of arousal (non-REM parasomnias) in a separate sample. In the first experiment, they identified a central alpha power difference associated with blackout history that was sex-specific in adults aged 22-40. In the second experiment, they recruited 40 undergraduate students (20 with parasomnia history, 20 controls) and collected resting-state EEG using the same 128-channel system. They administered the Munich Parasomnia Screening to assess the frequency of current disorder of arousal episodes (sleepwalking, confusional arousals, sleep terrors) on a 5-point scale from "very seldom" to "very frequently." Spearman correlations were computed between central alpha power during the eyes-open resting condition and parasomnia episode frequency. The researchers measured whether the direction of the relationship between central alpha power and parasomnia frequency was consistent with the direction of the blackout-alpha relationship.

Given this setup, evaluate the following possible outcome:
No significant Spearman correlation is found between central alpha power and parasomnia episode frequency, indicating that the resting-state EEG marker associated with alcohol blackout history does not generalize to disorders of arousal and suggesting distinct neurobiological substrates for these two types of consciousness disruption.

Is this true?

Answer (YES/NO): NO